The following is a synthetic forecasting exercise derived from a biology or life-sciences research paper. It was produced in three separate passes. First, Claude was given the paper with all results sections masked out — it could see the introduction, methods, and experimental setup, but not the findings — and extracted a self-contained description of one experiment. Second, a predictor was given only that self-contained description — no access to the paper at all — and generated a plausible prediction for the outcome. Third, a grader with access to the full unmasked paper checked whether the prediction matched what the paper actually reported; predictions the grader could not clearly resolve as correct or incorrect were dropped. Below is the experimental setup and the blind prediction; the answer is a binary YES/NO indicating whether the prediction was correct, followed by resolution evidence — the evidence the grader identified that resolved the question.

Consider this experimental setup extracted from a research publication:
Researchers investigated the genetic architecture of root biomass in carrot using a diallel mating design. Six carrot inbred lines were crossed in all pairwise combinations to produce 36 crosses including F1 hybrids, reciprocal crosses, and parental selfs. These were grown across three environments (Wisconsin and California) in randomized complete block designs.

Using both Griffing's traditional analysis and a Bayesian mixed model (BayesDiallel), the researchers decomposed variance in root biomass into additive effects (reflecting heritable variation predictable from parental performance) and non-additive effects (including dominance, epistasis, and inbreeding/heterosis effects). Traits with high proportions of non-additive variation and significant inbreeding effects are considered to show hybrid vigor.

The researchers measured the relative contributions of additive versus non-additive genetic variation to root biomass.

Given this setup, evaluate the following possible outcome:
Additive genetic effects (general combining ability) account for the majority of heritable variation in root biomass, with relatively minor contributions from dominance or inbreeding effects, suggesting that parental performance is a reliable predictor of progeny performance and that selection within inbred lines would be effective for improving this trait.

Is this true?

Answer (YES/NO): NO